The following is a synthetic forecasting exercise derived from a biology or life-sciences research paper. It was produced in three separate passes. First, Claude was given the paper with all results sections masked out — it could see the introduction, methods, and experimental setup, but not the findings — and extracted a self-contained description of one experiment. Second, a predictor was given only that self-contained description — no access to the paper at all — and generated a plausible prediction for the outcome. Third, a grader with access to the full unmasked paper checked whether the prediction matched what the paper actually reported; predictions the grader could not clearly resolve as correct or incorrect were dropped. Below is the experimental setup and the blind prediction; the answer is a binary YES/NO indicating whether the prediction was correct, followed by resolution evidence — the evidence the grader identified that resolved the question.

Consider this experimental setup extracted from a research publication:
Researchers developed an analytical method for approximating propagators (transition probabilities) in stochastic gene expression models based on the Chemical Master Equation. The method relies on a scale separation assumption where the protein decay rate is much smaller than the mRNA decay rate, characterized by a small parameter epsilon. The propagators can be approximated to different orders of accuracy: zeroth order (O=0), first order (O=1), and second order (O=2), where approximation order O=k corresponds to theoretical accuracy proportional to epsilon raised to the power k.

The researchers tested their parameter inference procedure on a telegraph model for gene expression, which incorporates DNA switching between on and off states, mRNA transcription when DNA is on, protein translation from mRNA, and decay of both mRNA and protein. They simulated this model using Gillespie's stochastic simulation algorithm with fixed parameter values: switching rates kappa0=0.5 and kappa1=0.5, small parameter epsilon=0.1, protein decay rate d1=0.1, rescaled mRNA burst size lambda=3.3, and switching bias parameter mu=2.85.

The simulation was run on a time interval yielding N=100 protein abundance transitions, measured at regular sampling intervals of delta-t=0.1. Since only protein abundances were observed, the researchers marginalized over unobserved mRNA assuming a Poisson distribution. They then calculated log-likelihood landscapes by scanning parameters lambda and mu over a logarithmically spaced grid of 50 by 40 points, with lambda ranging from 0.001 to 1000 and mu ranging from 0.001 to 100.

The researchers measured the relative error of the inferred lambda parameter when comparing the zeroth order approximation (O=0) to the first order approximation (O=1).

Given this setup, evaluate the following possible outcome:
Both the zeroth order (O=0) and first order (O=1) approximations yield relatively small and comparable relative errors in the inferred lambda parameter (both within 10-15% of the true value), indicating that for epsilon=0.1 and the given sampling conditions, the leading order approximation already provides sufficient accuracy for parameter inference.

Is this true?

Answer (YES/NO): NO